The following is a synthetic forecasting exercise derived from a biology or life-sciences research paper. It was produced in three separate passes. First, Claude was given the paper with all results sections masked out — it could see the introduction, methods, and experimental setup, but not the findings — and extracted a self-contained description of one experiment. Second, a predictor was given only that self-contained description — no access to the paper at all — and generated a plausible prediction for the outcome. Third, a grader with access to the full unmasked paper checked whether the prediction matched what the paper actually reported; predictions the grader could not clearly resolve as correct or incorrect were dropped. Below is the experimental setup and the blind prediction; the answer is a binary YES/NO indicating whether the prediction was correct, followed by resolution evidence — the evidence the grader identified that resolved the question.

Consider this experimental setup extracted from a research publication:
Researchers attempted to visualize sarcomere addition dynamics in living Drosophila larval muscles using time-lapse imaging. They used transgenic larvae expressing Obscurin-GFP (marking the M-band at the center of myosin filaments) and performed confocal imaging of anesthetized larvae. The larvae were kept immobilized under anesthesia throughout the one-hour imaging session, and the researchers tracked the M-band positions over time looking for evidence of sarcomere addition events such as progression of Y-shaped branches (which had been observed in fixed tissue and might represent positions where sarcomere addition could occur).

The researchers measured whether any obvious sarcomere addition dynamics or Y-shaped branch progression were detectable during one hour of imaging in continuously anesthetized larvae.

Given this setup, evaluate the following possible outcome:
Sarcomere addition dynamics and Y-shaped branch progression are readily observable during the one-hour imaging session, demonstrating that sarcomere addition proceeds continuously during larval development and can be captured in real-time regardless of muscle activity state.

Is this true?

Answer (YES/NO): NO